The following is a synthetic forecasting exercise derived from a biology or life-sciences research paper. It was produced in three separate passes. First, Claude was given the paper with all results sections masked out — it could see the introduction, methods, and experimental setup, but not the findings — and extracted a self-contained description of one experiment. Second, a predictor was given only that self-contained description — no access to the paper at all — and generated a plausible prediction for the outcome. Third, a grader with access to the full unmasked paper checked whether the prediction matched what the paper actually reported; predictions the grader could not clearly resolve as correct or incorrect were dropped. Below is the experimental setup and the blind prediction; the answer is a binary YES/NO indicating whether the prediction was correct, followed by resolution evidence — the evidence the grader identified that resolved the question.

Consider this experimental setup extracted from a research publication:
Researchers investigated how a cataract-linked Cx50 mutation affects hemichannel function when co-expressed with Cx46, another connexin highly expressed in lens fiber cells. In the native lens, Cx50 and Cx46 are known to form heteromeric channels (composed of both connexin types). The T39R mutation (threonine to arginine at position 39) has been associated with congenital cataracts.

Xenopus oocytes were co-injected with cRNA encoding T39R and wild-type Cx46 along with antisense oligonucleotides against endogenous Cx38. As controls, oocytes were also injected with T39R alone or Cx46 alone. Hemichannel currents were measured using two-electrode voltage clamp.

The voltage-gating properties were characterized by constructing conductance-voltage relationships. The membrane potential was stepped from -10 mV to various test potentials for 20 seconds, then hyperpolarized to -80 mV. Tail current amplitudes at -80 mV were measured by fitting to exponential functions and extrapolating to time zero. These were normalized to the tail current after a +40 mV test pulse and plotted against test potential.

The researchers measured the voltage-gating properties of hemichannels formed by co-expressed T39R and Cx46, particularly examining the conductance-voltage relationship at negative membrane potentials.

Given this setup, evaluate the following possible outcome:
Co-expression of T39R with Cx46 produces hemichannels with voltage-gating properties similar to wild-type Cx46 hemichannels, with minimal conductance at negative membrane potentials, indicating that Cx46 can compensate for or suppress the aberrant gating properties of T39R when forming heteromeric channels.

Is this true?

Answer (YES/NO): NO